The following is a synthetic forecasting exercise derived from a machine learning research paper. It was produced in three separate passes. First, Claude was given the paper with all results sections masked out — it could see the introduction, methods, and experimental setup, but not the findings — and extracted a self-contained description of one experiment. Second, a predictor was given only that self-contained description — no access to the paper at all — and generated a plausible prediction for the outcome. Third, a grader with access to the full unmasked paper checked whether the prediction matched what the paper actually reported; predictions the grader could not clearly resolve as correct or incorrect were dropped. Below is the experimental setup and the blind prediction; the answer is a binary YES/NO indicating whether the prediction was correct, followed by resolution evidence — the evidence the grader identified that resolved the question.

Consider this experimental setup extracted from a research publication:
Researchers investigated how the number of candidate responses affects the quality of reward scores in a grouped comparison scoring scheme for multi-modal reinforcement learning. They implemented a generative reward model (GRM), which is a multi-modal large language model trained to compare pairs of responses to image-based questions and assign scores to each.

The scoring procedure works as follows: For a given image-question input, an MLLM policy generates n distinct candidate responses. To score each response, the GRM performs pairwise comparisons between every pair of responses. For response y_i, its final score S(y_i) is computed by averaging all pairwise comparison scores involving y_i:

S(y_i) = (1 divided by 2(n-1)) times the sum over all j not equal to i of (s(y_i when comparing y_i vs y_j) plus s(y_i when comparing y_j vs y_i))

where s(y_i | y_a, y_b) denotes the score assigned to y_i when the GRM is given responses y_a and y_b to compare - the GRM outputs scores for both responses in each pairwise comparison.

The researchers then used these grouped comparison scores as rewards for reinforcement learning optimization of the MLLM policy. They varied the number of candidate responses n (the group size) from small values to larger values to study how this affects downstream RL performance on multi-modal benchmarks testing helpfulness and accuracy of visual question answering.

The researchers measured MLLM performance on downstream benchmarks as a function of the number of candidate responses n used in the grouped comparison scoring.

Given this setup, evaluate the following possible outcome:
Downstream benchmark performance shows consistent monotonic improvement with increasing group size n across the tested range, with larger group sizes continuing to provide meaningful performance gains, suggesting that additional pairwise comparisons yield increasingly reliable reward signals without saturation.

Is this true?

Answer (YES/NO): YES